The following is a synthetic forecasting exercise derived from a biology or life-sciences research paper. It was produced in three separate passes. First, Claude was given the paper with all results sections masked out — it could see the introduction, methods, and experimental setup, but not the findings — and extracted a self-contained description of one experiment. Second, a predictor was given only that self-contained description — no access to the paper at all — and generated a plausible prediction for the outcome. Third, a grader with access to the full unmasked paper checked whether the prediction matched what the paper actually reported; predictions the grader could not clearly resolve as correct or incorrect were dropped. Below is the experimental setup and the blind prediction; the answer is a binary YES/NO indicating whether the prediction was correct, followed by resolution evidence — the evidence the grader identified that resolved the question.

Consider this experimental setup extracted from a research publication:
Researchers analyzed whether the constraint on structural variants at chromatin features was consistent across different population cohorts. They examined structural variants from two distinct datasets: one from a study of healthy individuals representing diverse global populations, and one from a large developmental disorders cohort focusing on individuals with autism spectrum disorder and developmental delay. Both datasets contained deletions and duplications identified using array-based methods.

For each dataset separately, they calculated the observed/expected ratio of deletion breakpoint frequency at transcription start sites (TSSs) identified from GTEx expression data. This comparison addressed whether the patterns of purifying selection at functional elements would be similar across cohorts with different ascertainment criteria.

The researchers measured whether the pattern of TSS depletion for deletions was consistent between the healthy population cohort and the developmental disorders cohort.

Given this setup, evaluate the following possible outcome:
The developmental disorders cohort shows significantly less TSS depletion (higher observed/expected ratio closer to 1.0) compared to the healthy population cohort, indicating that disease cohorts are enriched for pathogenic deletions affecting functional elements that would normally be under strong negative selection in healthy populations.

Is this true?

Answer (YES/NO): YES